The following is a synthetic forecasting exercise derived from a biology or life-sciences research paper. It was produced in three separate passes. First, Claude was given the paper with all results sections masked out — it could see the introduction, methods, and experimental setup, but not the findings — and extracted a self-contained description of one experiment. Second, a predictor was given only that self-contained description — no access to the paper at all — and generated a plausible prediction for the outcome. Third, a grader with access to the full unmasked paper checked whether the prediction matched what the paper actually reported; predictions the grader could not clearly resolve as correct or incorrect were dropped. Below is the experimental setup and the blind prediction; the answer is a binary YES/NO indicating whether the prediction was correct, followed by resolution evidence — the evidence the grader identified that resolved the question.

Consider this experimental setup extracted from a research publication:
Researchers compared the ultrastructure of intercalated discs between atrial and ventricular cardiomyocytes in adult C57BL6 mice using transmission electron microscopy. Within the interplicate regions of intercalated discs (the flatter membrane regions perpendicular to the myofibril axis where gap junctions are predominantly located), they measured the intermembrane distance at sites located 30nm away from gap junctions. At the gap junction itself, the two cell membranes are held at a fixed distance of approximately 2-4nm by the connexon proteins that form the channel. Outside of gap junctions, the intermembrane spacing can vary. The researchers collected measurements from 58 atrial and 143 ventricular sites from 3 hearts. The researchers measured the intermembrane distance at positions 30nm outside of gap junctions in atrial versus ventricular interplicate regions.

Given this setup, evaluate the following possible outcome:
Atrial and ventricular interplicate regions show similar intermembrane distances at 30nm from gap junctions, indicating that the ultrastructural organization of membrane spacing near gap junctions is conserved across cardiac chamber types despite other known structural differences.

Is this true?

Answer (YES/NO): NO